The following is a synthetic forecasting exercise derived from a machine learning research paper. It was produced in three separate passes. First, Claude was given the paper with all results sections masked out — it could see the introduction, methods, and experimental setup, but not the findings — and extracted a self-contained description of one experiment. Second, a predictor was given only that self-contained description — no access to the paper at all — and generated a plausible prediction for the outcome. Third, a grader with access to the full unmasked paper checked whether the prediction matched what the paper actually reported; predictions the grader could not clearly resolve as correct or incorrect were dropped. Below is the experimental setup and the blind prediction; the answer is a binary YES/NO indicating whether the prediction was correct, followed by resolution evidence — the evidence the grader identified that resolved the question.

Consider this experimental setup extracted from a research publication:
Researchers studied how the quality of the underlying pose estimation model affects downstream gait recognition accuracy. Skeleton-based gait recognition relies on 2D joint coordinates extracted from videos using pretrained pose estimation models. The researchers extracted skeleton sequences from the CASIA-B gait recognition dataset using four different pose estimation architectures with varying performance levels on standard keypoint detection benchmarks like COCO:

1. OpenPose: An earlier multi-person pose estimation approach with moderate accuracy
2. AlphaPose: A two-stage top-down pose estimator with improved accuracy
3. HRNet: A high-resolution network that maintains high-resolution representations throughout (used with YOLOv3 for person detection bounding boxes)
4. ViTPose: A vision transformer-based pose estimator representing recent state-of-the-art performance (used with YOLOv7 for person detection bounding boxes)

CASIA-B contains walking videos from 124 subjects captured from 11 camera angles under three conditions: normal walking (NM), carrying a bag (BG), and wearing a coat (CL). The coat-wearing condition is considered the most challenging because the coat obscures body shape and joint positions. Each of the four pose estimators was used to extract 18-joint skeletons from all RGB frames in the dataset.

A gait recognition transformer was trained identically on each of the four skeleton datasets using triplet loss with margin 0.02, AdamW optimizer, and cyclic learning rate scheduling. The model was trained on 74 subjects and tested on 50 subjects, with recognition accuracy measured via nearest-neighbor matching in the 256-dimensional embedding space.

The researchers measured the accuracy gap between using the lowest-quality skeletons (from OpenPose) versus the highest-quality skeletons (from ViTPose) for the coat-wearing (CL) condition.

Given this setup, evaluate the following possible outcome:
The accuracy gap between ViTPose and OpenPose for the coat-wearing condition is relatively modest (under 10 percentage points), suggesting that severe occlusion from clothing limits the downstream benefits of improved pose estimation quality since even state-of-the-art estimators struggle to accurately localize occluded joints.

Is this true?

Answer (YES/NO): NO